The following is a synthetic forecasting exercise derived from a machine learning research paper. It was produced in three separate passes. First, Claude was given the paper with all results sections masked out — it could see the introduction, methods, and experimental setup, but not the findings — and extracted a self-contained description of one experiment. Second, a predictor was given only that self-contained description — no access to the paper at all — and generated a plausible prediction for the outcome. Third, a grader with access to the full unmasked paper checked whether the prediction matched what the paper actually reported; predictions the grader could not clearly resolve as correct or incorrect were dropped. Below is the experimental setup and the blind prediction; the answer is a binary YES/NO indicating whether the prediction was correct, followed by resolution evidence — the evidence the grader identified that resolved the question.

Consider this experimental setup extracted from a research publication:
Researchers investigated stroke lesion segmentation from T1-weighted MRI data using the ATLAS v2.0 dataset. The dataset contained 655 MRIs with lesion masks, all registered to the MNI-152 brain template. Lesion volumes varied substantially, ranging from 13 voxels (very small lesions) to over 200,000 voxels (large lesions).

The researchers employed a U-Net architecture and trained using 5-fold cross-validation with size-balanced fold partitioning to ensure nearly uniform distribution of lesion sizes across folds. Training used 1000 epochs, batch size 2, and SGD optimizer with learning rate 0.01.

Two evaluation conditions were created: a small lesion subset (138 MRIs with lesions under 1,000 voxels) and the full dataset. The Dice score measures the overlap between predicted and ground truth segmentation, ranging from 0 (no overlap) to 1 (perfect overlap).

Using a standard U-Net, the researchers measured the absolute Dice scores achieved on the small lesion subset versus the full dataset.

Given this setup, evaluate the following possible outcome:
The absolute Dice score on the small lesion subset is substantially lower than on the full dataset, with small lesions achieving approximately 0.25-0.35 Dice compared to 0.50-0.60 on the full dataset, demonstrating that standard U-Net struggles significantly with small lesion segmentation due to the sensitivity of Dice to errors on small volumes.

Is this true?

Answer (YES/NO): NO